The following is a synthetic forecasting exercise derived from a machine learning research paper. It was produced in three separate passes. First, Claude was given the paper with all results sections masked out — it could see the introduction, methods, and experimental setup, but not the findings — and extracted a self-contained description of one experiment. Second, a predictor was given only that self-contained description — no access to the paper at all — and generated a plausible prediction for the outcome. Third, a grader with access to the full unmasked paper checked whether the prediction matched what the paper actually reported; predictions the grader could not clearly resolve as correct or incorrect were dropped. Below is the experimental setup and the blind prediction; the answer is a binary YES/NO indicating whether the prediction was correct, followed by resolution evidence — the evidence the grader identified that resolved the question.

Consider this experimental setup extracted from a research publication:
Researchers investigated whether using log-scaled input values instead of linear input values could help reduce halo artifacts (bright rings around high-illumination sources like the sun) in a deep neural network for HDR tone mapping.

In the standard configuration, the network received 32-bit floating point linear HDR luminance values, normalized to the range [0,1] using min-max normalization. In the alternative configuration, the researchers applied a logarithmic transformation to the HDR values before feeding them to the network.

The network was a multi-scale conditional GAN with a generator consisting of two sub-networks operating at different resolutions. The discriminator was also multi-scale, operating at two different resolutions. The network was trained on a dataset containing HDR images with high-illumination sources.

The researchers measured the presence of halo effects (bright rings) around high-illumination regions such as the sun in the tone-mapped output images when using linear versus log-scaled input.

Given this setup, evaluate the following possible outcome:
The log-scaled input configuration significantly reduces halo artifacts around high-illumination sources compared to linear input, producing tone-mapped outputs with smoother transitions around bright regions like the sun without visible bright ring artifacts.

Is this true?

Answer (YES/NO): NO